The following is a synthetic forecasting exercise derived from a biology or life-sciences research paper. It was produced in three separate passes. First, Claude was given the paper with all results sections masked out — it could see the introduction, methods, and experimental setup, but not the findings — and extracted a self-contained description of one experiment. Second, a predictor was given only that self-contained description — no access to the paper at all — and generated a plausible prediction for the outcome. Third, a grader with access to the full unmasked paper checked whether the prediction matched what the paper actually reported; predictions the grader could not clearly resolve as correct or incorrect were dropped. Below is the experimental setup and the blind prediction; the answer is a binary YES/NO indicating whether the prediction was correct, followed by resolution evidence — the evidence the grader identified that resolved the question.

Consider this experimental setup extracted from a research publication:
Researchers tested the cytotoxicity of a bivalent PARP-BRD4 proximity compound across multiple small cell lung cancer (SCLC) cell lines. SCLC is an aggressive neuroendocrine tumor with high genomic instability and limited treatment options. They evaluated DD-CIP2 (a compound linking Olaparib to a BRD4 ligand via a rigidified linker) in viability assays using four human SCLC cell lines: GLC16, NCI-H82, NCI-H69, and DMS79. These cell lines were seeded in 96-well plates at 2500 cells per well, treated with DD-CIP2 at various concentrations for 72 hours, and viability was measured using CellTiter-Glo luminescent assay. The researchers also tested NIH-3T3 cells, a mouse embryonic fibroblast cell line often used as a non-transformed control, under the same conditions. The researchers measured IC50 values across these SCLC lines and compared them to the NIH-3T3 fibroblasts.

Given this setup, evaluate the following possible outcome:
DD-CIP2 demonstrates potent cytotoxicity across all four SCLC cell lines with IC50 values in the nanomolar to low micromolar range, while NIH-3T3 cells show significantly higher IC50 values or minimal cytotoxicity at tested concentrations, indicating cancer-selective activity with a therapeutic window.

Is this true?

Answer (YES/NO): YES